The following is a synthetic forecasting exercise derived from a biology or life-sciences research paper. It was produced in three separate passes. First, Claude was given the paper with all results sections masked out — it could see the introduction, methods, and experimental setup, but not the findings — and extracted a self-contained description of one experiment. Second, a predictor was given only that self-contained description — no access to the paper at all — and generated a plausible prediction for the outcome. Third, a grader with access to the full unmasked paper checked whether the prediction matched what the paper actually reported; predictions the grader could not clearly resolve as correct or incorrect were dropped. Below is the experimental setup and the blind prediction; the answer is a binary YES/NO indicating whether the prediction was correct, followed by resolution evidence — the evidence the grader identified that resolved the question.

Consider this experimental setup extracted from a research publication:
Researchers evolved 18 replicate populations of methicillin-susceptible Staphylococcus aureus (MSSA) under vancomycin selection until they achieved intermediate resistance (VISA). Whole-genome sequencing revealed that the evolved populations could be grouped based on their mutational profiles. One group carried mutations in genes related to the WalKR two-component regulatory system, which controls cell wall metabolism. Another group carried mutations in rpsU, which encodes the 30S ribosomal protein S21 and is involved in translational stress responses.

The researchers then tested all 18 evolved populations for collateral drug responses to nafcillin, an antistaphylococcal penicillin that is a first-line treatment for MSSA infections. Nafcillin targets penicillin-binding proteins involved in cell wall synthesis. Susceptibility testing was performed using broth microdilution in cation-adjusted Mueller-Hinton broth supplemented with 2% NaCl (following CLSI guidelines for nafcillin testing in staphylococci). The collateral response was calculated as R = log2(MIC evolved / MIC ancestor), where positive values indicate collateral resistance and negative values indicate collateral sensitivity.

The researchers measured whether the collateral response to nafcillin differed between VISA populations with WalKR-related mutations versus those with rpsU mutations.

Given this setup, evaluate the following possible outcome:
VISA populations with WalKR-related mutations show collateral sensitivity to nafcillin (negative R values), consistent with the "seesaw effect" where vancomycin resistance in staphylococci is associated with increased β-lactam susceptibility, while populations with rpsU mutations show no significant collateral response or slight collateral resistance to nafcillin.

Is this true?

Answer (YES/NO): YES